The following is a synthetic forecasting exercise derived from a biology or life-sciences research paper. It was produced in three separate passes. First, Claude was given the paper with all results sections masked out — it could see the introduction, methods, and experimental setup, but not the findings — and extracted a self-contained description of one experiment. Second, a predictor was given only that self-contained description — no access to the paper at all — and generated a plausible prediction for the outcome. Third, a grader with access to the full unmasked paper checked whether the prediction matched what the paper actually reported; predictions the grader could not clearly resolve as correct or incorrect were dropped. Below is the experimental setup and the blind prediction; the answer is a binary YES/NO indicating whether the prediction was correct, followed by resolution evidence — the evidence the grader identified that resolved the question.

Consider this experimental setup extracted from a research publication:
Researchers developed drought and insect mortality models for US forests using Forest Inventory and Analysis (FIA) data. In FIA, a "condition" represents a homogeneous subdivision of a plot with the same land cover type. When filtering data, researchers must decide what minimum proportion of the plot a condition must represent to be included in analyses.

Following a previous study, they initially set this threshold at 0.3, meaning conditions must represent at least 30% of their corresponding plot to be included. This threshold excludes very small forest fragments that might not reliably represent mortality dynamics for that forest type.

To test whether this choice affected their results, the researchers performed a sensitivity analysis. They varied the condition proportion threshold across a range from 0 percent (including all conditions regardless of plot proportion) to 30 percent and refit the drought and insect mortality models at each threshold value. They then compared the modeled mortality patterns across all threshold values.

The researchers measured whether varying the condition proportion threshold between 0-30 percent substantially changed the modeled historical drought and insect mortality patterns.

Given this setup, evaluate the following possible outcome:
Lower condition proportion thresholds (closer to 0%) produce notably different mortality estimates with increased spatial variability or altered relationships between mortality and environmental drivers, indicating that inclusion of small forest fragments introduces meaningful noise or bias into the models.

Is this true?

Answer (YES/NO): NO